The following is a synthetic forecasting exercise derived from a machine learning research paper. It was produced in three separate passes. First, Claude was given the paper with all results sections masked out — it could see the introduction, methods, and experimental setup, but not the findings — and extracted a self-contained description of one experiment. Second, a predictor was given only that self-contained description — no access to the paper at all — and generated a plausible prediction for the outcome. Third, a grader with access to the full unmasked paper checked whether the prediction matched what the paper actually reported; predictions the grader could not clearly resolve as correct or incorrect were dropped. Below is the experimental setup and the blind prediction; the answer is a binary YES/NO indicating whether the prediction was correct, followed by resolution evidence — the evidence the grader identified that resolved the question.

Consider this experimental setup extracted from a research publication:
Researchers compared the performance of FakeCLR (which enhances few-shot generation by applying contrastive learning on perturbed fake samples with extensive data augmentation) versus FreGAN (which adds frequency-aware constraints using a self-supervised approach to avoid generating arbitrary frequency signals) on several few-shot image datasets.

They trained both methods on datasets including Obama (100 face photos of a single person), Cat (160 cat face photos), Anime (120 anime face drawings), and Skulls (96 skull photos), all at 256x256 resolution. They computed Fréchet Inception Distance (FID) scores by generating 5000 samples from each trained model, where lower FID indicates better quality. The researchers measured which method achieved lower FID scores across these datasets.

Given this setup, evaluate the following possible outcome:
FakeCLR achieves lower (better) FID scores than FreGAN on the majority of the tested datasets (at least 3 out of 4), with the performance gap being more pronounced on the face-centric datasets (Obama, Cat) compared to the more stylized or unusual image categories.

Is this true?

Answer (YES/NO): NO